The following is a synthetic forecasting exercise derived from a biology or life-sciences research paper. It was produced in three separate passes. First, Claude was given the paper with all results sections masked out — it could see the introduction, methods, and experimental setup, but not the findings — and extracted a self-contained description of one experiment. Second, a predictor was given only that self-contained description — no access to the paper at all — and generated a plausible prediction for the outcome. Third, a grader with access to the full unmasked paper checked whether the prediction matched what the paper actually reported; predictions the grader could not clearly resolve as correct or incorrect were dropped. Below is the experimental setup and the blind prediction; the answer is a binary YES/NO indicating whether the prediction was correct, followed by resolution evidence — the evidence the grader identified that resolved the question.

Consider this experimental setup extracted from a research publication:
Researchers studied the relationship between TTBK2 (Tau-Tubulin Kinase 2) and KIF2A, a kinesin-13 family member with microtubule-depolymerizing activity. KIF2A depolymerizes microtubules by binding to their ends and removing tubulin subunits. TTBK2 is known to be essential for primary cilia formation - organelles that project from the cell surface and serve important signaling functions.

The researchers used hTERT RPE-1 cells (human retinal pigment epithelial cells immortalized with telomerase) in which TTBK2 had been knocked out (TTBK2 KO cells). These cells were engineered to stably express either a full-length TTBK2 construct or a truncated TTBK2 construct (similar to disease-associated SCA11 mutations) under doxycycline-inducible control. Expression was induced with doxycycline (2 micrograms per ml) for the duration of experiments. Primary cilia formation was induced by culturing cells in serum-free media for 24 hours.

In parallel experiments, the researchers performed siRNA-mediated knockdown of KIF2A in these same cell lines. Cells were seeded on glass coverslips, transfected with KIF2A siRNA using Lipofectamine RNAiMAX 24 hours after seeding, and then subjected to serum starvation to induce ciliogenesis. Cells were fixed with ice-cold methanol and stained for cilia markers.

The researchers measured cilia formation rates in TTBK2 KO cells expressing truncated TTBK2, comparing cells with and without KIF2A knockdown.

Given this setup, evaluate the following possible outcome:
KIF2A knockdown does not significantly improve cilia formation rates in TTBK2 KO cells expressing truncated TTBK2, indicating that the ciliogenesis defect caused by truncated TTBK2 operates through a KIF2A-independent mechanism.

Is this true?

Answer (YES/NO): NO